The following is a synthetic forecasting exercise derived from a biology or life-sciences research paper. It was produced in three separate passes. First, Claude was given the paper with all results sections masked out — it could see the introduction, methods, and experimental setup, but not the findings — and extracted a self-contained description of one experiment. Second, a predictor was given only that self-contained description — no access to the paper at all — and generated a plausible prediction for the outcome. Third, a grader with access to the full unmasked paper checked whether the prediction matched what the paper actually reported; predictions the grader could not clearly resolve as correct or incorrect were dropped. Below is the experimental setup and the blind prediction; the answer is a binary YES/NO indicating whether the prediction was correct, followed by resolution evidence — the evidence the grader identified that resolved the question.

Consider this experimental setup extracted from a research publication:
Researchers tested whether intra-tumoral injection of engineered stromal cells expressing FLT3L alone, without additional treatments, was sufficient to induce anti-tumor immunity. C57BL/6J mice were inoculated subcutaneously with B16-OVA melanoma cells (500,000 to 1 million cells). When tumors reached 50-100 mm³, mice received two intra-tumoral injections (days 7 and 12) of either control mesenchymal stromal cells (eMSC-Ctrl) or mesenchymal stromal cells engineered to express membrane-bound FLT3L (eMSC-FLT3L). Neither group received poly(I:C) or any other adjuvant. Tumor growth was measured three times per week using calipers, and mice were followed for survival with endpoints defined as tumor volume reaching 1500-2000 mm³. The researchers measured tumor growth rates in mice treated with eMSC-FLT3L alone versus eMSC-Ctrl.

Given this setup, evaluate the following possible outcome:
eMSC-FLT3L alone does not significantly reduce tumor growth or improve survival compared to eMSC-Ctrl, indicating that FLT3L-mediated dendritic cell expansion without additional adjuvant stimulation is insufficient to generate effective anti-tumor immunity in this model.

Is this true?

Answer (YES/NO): YES